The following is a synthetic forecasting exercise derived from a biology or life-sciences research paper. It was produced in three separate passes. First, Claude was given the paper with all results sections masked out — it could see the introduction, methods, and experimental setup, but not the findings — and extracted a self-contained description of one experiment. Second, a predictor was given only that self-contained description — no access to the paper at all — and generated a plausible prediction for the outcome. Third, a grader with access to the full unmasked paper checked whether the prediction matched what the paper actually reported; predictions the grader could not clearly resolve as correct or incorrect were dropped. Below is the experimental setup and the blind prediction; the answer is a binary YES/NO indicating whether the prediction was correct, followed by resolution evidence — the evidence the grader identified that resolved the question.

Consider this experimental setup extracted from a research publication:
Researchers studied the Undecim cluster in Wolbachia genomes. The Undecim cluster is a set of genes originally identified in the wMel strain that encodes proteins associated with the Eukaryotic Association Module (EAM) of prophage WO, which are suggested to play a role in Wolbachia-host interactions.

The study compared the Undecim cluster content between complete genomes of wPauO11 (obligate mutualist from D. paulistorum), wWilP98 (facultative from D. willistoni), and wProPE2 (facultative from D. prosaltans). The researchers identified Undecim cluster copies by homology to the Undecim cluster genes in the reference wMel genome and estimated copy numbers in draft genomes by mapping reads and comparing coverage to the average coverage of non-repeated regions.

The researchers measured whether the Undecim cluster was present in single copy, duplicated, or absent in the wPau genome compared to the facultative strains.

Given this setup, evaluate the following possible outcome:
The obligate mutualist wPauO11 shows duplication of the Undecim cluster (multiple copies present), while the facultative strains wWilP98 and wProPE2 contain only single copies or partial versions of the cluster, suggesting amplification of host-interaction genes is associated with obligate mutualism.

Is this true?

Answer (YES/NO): YES